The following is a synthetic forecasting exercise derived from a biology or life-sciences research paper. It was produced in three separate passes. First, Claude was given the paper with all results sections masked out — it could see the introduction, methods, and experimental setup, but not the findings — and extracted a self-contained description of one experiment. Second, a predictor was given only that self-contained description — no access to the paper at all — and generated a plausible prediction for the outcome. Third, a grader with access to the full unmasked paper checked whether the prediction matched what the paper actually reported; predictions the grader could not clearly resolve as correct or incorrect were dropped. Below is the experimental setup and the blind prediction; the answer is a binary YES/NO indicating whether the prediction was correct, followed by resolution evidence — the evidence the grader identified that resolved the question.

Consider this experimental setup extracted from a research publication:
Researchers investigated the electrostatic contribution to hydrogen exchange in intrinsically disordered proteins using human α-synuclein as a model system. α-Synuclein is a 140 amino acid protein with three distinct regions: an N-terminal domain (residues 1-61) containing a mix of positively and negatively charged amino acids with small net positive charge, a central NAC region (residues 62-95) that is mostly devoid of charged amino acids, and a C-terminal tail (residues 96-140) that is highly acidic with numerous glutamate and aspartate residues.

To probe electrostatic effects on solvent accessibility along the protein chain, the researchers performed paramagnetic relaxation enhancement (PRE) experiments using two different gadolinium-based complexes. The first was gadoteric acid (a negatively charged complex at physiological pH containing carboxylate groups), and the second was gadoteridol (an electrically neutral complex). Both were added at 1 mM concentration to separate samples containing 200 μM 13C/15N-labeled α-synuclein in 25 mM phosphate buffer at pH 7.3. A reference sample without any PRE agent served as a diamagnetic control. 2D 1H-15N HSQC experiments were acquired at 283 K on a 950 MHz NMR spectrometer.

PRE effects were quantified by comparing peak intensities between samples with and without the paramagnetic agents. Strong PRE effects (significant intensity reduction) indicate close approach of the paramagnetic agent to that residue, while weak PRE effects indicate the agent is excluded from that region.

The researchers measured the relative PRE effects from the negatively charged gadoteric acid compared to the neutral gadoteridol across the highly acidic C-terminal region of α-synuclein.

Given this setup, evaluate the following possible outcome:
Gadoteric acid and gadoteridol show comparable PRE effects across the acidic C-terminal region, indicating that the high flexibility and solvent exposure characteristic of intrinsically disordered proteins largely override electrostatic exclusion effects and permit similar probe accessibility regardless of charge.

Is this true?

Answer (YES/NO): NO